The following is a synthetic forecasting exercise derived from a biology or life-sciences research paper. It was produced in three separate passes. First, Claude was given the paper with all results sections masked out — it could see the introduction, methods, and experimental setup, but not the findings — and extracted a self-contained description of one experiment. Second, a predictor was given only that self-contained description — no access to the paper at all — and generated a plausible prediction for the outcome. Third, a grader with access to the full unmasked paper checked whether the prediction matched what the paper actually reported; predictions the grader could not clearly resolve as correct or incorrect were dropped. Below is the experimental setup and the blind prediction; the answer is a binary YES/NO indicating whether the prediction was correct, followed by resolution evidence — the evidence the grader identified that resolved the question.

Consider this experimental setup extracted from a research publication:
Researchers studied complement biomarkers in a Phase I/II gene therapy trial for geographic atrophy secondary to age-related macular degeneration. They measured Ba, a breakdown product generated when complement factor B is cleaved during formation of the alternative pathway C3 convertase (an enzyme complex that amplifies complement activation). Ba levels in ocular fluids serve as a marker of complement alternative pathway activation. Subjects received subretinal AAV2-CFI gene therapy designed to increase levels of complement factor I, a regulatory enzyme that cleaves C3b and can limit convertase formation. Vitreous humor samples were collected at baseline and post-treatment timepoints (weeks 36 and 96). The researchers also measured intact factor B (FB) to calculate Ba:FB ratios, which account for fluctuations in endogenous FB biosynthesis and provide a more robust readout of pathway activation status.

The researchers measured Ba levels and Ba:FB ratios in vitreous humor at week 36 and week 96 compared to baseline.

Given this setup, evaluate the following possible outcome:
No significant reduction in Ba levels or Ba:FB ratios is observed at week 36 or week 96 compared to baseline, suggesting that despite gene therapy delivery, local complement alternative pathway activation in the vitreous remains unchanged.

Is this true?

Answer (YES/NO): NO